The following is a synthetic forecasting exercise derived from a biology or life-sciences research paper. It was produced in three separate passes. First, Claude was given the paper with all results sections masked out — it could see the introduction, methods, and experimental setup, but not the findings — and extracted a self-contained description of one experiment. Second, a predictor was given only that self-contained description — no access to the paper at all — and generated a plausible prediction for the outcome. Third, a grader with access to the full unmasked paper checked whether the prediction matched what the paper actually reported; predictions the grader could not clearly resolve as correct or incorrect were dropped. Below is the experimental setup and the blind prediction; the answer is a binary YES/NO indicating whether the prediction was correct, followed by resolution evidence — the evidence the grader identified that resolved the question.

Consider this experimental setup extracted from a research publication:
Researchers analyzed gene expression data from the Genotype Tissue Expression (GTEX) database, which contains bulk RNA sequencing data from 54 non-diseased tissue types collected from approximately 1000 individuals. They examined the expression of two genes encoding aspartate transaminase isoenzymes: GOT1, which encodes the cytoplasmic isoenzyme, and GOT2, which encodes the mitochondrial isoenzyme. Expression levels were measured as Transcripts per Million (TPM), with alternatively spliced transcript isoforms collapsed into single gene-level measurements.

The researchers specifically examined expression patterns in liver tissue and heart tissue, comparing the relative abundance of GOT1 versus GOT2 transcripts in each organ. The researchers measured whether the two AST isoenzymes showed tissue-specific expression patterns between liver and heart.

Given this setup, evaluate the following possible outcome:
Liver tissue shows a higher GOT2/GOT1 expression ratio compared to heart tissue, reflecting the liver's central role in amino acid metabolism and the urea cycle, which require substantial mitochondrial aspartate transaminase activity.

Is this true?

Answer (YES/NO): YES